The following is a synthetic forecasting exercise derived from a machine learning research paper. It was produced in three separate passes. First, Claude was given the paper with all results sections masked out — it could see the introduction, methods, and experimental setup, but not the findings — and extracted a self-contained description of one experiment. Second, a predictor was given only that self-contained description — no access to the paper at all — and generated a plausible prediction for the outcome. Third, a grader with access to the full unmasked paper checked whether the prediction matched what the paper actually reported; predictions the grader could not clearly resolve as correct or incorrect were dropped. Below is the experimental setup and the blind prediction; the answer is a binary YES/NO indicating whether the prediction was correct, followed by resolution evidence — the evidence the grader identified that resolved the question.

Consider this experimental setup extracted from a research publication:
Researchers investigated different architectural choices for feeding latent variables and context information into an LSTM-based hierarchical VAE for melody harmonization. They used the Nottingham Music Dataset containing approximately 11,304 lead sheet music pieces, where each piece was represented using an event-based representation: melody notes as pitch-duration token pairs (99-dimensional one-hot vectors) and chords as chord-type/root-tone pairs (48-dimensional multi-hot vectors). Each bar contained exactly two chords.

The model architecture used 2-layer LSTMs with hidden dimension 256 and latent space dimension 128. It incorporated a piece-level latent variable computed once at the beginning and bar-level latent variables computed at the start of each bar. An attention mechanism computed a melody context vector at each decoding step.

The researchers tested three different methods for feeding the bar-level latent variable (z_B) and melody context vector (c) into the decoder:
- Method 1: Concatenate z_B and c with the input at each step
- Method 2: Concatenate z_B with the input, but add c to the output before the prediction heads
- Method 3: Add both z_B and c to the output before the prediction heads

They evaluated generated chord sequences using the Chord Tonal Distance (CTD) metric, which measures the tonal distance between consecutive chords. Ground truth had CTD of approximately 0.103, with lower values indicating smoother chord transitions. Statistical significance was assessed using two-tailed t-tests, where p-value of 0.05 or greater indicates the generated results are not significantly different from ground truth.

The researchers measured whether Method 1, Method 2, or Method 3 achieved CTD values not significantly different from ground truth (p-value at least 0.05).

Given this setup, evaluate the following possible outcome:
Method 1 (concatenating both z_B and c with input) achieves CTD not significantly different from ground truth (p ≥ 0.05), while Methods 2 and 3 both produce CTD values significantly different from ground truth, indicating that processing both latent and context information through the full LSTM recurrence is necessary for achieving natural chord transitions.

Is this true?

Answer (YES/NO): NO